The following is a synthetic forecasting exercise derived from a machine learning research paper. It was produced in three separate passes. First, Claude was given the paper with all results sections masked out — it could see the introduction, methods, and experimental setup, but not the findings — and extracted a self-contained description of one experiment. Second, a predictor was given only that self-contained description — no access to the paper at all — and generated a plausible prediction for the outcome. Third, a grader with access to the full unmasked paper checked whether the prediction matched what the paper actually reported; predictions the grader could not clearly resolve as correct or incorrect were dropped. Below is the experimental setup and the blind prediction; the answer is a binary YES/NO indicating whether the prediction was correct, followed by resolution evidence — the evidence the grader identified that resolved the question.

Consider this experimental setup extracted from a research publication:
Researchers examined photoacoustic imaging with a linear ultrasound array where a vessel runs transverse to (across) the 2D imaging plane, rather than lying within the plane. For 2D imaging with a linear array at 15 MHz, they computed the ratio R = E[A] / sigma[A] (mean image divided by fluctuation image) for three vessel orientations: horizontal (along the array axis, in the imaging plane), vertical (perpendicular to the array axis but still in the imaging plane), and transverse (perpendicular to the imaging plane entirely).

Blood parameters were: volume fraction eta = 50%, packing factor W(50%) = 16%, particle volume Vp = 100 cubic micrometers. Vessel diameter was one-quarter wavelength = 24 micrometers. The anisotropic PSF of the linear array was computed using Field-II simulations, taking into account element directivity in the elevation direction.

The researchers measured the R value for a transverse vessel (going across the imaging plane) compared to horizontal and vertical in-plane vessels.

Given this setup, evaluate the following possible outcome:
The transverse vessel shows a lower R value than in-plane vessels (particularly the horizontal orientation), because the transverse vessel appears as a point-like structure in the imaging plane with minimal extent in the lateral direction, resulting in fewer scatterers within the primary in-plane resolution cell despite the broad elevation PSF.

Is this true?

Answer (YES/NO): NO